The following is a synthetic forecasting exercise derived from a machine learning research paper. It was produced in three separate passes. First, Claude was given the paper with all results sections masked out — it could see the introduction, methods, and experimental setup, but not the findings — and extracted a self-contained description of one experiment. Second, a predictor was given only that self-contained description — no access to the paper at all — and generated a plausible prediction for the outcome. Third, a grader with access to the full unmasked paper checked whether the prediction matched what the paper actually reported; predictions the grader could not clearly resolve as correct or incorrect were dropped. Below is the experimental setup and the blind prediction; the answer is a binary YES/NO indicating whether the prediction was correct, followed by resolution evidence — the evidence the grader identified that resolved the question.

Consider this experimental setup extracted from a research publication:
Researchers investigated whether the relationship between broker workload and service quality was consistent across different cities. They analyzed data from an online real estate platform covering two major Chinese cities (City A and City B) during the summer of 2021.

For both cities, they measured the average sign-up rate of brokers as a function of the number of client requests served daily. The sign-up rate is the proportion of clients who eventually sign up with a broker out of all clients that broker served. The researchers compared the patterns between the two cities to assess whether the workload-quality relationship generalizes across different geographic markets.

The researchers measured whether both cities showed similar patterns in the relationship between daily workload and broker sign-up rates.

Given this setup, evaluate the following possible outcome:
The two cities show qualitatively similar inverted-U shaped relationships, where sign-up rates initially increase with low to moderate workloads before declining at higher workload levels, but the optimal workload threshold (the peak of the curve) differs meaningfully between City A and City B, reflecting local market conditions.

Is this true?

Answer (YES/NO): NO